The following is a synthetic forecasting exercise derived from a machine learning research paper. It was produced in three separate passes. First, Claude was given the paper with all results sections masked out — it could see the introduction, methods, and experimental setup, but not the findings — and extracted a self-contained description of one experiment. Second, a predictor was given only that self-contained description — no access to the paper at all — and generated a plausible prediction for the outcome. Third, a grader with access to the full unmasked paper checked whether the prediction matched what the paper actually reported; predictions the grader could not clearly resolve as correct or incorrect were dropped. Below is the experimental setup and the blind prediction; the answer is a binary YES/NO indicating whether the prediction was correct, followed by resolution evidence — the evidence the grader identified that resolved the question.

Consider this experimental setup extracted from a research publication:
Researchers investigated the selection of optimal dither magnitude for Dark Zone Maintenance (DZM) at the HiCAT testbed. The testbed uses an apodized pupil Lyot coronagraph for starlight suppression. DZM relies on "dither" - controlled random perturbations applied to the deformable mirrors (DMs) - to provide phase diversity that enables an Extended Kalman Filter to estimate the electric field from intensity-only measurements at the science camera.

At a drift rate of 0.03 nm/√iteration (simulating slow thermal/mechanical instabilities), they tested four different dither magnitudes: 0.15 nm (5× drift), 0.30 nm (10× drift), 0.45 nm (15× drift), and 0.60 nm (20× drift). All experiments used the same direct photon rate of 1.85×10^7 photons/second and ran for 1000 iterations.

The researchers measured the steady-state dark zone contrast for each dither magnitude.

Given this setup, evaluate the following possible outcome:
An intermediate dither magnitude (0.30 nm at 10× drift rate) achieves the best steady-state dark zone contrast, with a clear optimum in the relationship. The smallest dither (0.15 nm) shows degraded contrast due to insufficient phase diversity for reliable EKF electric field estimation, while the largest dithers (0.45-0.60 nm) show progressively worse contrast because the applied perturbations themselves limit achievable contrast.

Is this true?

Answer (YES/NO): NO